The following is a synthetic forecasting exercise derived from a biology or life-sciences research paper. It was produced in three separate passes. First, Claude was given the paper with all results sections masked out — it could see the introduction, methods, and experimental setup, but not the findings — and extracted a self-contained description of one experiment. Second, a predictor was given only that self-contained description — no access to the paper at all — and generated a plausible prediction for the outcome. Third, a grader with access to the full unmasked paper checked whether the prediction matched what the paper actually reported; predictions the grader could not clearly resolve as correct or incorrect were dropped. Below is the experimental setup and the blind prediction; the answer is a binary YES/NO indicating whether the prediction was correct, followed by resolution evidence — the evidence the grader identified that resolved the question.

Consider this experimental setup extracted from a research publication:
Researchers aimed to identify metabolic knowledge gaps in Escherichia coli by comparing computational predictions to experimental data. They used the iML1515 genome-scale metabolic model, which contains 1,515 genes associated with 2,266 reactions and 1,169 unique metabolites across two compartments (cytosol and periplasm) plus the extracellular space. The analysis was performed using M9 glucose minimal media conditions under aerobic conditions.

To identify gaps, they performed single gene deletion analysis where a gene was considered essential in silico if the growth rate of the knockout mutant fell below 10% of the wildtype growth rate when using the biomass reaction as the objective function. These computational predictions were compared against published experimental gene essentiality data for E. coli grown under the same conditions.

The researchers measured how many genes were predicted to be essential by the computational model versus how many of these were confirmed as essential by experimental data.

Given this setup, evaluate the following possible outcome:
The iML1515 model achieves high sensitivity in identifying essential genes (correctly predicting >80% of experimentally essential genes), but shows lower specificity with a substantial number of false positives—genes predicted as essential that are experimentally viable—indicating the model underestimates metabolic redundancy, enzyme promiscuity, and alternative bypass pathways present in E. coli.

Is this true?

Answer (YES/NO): NO